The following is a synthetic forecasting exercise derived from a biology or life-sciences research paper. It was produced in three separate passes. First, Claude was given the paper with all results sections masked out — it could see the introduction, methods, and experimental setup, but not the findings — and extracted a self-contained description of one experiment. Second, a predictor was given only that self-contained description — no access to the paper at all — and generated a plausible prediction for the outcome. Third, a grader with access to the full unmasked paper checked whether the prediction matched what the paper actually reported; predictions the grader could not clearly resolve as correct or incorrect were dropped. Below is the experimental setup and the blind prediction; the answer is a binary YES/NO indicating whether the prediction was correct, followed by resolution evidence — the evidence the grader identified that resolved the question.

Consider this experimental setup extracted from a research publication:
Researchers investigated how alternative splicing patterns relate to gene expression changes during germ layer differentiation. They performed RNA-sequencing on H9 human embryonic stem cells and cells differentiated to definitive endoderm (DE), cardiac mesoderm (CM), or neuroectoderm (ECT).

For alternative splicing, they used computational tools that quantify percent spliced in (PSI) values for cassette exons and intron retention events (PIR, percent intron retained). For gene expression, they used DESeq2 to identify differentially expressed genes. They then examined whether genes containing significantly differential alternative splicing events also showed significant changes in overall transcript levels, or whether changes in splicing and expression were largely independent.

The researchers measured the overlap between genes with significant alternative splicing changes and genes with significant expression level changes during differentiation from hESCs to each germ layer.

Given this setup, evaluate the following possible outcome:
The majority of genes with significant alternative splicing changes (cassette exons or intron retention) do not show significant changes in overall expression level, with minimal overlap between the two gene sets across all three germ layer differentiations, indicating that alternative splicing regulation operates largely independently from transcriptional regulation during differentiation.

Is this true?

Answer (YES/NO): YES